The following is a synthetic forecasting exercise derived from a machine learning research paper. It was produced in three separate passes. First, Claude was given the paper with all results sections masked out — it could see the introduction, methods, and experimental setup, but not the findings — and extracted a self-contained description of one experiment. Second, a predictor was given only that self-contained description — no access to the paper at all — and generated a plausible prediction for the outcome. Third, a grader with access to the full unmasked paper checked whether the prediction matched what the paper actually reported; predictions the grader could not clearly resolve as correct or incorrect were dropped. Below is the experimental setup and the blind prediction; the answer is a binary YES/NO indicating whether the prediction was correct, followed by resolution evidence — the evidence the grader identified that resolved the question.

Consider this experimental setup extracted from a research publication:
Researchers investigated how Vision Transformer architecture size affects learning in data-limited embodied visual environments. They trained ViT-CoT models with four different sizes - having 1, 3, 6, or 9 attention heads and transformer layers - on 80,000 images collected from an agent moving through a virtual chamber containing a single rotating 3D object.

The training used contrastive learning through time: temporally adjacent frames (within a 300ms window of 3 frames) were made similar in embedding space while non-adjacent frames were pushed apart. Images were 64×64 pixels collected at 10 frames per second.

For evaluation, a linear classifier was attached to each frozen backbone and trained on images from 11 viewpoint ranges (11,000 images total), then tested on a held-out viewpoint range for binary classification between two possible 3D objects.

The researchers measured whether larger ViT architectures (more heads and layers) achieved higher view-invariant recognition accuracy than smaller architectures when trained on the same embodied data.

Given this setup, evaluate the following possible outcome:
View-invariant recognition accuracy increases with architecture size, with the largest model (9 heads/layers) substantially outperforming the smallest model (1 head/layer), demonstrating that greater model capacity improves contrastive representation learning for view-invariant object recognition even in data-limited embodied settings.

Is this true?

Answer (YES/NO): NO